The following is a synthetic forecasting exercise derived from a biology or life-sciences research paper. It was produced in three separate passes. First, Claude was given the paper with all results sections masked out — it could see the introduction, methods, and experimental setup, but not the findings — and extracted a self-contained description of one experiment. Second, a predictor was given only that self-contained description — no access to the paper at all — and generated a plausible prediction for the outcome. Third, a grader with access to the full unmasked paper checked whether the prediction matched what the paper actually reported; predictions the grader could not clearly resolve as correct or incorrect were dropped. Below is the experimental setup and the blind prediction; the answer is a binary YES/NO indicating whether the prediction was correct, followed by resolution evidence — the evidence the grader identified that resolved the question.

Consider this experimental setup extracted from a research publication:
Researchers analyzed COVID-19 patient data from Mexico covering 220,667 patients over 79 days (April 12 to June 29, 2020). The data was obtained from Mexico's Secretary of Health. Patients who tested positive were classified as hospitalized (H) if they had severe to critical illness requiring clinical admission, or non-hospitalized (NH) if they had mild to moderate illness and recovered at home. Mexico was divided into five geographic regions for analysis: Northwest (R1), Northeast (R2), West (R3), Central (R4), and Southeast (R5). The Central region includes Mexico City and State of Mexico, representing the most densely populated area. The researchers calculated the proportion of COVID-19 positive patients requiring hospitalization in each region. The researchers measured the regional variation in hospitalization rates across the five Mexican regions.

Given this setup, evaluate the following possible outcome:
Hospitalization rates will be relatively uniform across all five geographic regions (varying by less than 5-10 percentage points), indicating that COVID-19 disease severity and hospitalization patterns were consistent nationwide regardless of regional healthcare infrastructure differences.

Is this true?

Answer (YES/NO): NO